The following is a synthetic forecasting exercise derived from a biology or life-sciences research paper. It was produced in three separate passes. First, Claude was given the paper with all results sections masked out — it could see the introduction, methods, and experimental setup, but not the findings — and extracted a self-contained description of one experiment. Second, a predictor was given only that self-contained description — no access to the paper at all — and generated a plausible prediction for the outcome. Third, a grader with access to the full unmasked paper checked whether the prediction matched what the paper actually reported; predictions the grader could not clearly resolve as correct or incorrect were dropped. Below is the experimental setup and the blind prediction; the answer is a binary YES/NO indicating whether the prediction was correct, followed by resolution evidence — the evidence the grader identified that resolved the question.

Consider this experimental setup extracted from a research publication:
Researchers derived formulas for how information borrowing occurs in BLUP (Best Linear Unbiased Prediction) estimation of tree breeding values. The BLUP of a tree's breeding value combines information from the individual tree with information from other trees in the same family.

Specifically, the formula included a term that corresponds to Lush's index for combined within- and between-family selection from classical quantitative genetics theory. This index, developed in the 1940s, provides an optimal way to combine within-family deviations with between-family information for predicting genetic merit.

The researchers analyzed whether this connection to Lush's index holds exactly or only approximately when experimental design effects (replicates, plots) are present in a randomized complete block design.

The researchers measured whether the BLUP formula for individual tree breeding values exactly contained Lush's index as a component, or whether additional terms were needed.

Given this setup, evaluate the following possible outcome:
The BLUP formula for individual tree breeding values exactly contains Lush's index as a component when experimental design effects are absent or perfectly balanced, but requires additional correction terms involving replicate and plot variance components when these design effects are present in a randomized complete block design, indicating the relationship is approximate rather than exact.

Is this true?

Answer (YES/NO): NO